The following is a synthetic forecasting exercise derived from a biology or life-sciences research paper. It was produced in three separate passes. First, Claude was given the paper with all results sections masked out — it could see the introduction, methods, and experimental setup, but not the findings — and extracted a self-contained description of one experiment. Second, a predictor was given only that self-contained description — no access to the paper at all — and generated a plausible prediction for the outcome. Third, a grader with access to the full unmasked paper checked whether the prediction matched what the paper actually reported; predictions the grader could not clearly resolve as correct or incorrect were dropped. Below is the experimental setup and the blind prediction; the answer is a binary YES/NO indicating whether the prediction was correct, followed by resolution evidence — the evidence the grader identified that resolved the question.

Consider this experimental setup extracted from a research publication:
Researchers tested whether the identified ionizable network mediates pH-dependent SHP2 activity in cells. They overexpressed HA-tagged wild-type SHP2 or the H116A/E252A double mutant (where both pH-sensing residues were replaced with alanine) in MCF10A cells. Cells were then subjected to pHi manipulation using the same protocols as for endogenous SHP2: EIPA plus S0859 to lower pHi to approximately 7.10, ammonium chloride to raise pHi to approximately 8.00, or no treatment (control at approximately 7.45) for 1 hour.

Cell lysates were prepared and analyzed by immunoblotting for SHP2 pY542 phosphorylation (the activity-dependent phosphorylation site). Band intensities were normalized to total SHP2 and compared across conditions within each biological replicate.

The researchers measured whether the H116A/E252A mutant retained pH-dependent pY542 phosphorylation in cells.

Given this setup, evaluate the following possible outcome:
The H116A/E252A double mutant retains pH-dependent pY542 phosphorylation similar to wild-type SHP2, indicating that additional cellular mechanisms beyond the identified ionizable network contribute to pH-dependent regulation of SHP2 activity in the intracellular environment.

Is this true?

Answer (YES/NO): NO